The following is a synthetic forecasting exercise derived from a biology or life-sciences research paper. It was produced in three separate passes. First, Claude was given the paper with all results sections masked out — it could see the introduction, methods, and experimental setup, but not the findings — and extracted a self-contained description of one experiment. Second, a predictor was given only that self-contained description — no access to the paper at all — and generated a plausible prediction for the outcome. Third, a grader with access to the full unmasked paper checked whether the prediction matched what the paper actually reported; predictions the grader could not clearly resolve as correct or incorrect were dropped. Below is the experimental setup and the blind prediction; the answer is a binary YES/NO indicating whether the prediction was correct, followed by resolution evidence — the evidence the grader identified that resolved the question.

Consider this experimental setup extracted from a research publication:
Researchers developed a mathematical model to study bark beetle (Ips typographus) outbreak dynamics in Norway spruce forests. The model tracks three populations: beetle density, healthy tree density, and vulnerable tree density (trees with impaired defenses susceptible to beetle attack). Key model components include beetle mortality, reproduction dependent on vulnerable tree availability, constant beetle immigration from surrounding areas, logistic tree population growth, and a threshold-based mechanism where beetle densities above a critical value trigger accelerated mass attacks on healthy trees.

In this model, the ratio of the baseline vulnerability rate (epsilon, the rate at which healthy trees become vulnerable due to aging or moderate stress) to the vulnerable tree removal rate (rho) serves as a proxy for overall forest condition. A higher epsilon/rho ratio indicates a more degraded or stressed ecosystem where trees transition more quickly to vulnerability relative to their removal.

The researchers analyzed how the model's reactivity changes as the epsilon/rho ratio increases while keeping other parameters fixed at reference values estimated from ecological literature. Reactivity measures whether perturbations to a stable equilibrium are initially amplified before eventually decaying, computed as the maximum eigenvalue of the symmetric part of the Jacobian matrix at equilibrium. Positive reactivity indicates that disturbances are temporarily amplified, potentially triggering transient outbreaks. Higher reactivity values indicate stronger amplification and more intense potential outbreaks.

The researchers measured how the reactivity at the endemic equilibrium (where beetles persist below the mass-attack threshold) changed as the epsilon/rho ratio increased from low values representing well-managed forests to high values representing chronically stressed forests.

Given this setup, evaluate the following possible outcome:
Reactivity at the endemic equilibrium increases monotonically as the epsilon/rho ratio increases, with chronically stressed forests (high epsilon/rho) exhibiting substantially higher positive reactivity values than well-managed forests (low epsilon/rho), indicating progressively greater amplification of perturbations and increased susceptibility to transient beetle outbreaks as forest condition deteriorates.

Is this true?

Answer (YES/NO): YES